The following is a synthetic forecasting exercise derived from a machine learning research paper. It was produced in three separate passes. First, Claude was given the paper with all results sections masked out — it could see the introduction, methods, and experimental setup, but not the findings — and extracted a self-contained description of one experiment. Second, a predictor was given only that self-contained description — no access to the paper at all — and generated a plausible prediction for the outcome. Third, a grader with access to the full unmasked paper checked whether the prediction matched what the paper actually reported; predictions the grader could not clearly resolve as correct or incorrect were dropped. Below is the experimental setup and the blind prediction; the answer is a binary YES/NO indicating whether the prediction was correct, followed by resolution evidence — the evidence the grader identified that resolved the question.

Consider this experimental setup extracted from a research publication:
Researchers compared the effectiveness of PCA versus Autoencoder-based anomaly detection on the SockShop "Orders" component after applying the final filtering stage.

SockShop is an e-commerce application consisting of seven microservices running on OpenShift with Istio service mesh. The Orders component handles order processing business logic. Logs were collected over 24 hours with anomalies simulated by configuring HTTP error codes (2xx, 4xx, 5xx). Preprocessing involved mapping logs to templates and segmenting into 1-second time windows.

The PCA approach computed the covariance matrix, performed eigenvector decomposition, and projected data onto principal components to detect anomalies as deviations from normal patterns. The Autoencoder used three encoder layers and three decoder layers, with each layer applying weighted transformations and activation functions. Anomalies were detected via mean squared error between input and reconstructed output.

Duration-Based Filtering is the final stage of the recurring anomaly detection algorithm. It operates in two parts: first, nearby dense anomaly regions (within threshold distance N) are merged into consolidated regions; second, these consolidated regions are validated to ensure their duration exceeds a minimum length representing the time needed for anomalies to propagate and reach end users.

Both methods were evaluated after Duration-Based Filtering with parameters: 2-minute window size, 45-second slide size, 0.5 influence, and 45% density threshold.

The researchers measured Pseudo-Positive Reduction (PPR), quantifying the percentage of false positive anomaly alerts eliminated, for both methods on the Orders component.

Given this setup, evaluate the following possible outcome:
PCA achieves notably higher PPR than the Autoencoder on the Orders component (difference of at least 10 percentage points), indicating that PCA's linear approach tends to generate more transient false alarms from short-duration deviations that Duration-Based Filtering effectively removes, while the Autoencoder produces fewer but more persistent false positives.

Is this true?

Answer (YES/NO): YES